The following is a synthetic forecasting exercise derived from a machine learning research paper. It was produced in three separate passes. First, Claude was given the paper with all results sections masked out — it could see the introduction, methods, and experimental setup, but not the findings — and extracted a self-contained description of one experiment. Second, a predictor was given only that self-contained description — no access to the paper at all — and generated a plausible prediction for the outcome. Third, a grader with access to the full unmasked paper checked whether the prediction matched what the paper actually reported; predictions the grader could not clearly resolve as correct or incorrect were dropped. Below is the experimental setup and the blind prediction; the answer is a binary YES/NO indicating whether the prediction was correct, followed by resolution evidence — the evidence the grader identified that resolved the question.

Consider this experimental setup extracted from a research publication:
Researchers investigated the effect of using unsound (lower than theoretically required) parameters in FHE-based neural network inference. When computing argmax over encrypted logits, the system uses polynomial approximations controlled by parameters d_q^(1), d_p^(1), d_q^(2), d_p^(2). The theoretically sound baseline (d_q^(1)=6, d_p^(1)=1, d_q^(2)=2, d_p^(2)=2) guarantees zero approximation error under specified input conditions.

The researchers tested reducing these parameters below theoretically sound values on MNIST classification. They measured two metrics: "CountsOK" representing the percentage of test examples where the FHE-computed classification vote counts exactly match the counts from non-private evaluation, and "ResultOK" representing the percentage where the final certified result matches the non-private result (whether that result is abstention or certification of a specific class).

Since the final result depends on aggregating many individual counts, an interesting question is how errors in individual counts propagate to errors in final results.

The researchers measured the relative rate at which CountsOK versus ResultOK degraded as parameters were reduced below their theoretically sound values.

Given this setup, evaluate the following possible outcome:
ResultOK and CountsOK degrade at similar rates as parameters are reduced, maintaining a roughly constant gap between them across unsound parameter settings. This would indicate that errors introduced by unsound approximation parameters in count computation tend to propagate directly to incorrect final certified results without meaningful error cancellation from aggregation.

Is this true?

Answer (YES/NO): NO